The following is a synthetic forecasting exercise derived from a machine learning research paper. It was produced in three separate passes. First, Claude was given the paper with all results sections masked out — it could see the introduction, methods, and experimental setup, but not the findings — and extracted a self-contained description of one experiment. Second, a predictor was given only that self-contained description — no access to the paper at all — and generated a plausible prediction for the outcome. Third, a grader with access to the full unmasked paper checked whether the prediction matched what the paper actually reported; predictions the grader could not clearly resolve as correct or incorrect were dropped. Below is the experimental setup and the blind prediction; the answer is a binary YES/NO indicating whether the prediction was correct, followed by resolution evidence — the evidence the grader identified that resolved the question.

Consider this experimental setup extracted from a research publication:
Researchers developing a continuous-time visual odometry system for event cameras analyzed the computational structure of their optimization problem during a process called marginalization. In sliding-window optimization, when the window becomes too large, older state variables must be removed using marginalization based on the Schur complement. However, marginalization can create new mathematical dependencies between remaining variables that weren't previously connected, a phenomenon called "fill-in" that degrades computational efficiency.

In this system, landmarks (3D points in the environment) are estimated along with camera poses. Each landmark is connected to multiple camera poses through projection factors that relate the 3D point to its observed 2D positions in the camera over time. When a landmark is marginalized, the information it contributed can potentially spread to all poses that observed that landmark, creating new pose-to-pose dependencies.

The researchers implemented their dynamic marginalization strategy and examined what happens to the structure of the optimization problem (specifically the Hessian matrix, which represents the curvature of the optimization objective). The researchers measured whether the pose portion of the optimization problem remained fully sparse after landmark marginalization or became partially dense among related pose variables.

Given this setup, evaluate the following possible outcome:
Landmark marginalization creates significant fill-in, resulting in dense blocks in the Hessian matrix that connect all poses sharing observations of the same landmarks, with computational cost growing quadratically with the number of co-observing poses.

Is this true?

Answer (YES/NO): NO